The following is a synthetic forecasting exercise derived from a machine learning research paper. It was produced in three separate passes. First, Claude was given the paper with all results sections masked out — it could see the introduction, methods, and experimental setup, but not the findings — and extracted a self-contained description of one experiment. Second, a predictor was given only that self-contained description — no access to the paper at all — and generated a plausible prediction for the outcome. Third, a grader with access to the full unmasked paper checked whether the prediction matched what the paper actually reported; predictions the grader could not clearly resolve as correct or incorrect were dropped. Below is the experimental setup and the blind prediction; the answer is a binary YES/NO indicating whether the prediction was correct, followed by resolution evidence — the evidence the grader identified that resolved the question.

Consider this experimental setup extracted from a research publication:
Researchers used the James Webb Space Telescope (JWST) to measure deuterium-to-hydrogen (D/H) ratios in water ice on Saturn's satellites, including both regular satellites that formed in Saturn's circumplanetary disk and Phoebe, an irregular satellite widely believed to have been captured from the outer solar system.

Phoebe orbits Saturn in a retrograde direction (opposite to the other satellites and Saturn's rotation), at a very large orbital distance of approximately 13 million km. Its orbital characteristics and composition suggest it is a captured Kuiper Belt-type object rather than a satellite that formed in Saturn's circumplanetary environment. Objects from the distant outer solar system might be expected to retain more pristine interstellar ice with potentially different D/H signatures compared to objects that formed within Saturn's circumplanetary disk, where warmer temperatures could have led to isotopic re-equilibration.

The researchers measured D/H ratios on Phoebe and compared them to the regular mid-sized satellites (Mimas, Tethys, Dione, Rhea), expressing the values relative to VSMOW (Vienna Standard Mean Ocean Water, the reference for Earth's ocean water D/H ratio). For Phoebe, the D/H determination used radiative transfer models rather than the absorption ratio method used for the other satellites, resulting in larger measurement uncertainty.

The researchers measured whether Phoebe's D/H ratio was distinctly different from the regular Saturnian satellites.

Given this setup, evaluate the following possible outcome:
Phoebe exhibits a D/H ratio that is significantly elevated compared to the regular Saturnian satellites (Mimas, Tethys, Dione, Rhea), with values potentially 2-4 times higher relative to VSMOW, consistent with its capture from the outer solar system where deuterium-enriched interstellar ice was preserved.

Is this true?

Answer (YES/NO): NO